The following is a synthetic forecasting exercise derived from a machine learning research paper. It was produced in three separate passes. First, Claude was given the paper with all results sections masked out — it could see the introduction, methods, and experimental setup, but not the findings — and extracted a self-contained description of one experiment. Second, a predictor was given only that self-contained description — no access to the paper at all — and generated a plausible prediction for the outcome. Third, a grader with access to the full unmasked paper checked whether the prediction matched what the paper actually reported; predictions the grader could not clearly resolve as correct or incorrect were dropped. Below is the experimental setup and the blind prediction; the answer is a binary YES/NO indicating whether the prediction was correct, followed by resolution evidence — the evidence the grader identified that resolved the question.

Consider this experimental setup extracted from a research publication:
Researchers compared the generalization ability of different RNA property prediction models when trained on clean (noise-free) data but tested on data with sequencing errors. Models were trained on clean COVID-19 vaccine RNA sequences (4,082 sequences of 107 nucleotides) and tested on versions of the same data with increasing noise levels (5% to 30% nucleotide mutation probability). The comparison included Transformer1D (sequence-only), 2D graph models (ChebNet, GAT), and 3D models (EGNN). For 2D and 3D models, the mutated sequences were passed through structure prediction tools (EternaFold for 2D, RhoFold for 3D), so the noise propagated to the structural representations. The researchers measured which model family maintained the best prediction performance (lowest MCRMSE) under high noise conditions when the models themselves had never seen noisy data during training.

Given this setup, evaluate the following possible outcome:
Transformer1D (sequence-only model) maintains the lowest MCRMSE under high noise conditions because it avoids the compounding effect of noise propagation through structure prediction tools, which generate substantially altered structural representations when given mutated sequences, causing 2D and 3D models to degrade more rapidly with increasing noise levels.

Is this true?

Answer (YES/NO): YES